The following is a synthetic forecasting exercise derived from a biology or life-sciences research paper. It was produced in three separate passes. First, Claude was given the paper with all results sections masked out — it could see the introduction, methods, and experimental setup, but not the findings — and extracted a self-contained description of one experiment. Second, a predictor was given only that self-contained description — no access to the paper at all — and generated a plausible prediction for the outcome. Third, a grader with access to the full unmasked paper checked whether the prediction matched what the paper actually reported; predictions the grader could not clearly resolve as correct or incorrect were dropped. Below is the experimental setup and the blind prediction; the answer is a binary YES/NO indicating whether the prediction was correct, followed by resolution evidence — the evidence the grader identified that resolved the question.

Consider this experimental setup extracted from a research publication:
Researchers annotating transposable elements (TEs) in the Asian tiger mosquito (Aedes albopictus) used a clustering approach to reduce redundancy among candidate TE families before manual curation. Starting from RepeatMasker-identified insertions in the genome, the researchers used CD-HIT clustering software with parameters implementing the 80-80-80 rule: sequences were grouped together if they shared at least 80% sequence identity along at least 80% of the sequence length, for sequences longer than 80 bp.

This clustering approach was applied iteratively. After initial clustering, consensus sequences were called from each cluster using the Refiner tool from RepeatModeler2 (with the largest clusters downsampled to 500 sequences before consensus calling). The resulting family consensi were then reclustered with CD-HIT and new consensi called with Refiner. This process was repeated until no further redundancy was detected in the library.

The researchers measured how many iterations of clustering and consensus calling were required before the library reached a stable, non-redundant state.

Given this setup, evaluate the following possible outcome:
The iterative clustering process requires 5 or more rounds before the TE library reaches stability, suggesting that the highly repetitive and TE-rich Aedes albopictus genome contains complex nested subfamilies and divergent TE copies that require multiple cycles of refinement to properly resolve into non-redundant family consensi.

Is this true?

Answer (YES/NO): YES